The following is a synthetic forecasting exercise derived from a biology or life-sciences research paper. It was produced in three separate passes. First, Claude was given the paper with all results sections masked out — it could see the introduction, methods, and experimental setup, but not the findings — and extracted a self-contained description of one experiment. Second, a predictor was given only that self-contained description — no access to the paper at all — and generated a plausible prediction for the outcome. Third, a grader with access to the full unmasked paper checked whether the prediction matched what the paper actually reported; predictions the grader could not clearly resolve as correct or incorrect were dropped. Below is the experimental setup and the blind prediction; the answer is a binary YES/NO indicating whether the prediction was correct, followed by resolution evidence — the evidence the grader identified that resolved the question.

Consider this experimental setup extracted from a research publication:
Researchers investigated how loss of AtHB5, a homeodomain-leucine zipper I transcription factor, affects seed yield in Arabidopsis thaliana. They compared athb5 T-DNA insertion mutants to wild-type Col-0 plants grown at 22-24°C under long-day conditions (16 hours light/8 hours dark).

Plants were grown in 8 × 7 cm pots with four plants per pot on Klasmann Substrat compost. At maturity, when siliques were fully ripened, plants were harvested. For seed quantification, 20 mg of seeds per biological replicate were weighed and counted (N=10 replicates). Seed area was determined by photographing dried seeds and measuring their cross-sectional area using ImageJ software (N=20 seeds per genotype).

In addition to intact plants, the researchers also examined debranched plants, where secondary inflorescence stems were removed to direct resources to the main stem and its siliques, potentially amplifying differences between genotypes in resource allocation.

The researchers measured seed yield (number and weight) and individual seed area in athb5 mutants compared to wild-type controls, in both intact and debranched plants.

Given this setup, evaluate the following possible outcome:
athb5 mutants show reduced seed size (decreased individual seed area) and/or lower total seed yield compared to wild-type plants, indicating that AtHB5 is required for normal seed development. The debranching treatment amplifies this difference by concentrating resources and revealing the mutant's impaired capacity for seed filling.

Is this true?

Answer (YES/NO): NO